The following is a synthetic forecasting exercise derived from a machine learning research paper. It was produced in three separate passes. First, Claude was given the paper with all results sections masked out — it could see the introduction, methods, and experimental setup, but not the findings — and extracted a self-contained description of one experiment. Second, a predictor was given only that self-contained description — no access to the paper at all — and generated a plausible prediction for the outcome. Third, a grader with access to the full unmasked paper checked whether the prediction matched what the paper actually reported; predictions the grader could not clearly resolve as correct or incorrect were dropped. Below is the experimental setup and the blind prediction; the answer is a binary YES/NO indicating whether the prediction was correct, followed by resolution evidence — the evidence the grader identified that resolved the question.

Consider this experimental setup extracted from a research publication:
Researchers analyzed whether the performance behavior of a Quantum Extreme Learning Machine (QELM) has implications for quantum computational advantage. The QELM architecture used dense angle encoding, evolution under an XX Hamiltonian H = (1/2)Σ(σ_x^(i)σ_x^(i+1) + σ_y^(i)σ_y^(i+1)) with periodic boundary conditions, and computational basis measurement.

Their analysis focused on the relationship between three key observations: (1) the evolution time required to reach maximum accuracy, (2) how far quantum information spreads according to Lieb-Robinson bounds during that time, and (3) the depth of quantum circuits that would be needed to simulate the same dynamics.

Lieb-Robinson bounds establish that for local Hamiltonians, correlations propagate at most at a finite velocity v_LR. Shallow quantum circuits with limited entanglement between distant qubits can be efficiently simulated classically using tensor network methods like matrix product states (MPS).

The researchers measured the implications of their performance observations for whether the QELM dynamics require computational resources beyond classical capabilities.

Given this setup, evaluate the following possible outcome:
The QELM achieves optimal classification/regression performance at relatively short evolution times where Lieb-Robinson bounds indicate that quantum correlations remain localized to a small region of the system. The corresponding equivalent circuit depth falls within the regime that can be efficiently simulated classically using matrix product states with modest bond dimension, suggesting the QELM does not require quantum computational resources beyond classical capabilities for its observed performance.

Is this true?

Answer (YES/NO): YES